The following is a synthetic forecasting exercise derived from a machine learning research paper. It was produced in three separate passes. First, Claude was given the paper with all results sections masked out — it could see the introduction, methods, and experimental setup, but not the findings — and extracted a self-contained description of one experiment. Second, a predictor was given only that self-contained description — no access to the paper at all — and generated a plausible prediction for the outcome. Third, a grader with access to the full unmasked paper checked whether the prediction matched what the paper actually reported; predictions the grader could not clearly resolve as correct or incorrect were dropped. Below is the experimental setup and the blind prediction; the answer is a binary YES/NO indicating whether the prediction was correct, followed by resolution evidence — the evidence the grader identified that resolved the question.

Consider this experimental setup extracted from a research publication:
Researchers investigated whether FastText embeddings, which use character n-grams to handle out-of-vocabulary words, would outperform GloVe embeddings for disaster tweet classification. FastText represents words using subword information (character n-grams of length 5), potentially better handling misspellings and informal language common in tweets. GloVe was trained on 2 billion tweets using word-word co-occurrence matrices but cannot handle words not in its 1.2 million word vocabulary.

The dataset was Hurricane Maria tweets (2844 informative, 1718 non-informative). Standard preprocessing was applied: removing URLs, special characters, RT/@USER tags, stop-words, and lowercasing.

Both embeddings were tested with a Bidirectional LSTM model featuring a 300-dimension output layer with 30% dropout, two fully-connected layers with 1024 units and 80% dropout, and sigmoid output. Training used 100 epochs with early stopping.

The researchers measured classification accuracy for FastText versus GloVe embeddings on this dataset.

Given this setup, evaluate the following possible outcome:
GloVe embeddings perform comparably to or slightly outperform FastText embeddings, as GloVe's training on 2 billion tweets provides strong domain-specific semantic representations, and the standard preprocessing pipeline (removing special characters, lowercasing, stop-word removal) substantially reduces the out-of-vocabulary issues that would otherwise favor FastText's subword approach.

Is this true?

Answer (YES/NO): NO